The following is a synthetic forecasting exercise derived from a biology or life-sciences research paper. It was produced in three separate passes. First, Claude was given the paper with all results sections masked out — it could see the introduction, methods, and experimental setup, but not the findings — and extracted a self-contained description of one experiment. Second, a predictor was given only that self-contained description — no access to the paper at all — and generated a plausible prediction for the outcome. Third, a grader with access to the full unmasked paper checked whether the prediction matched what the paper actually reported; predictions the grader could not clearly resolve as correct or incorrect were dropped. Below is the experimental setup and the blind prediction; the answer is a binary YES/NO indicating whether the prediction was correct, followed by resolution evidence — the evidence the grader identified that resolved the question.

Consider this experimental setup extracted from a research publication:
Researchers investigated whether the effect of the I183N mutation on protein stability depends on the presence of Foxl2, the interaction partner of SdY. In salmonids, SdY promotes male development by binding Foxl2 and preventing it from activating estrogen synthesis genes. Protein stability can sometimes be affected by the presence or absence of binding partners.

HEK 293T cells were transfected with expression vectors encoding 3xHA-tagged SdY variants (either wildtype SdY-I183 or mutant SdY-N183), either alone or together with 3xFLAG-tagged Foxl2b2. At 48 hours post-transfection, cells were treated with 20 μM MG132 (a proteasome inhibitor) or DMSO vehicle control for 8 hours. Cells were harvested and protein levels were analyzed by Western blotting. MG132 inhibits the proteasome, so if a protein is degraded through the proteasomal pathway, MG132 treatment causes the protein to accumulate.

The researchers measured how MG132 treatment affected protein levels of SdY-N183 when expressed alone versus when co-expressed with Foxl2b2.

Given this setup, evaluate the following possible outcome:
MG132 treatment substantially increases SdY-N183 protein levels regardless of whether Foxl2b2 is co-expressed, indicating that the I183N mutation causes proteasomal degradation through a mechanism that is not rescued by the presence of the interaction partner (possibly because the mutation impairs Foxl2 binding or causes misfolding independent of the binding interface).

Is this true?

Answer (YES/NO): YES